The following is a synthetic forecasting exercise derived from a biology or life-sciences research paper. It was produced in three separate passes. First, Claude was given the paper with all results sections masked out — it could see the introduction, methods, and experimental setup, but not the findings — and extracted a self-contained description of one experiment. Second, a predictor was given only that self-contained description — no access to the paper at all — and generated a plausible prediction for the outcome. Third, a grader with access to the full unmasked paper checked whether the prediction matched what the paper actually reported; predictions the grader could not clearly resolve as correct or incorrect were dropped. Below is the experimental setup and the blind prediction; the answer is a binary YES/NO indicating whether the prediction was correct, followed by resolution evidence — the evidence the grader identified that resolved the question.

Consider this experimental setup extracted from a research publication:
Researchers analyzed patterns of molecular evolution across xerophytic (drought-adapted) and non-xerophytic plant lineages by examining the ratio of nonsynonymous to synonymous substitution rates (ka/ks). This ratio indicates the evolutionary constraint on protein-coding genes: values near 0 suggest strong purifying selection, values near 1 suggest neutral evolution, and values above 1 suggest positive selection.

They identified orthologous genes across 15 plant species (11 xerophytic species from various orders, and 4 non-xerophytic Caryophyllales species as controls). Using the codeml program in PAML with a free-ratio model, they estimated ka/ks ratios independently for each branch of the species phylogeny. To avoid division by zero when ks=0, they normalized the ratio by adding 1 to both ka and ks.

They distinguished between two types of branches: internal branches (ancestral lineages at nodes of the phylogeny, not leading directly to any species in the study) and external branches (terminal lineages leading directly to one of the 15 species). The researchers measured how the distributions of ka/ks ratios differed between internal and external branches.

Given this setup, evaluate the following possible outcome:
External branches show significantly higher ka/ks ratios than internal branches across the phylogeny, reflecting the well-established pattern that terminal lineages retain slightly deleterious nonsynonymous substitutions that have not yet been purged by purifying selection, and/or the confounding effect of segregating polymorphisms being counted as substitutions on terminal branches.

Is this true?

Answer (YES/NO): NO